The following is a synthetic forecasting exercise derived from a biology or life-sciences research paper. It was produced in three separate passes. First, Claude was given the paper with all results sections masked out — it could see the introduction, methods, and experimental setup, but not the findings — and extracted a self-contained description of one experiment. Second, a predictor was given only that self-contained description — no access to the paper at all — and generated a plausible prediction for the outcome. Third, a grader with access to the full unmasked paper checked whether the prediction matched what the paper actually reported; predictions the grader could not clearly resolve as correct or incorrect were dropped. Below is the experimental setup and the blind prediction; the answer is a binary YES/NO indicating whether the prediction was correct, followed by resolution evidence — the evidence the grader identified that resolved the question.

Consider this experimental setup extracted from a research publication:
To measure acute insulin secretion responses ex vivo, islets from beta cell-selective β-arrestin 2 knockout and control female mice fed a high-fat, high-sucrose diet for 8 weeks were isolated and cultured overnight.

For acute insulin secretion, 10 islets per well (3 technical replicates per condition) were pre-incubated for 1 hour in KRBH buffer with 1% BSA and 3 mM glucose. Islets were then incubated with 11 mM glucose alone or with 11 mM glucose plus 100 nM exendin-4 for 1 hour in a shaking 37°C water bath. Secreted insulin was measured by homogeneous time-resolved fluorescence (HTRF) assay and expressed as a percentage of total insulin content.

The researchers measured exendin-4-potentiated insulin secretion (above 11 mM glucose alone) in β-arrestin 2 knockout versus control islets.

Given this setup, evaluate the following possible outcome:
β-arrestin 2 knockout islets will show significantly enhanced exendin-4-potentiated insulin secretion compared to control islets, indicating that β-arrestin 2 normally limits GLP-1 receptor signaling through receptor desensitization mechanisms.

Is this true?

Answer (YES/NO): NO